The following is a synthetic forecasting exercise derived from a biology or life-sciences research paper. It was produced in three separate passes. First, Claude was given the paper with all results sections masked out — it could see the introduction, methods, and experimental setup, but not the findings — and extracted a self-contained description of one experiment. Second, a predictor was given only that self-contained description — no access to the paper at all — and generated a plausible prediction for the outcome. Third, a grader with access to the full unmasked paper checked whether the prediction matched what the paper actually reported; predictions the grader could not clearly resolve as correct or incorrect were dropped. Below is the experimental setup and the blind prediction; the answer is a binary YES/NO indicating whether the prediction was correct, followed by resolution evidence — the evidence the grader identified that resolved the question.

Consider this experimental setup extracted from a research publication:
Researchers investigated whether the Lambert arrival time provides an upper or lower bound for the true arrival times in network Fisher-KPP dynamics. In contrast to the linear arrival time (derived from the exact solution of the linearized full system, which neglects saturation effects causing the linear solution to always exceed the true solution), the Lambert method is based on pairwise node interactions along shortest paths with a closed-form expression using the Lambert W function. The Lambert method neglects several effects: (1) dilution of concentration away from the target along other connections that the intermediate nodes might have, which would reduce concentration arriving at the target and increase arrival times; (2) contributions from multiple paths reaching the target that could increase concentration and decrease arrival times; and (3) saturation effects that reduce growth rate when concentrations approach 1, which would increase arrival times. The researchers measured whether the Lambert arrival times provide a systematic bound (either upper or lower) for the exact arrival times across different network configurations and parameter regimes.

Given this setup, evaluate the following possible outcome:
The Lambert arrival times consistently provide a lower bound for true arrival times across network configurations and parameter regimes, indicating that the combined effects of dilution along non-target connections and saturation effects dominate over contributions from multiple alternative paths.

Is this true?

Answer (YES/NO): NO